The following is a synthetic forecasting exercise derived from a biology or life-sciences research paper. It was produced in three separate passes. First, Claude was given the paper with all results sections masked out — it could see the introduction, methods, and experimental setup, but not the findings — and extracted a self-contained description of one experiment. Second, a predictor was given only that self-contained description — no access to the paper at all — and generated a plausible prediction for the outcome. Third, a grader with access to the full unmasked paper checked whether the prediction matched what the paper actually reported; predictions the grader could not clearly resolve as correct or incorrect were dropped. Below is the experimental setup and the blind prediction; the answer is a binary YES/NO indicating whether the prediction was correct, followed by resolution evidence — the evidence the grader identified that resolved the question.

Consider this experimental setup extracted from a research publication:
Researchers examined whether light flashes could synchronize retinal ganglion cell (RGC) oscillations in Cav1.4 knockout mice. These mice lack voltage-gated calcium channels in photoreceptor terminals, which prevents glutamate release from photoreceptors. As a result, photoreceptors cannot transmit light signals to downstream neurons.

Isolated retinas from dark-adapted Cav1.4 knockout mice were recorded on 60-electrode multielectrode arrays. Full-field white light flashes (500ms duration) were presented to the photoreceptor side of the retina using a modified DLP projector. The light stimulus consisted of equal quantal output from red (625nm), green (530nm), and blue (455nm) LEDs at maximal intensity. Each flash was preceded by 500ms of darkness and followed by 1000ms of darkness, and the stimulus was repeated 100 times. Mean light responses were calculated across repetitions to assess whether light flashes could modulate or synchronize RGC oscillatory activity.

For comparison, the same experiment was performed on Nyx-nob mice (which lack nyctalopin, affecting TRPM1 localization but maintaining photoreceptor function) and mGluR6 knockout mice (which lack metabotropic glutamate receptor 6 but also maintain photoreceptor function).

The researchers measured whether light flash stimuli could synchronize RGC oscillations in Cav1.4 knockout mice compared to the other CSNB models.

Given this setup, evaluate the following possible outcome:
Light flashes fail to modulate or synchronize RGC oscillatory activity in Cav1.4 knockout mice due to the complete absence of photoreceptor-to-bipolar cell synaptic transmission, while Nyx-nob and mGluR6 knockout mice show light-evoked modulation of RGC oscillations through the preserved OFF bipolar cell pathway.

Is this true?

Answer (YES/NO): YES